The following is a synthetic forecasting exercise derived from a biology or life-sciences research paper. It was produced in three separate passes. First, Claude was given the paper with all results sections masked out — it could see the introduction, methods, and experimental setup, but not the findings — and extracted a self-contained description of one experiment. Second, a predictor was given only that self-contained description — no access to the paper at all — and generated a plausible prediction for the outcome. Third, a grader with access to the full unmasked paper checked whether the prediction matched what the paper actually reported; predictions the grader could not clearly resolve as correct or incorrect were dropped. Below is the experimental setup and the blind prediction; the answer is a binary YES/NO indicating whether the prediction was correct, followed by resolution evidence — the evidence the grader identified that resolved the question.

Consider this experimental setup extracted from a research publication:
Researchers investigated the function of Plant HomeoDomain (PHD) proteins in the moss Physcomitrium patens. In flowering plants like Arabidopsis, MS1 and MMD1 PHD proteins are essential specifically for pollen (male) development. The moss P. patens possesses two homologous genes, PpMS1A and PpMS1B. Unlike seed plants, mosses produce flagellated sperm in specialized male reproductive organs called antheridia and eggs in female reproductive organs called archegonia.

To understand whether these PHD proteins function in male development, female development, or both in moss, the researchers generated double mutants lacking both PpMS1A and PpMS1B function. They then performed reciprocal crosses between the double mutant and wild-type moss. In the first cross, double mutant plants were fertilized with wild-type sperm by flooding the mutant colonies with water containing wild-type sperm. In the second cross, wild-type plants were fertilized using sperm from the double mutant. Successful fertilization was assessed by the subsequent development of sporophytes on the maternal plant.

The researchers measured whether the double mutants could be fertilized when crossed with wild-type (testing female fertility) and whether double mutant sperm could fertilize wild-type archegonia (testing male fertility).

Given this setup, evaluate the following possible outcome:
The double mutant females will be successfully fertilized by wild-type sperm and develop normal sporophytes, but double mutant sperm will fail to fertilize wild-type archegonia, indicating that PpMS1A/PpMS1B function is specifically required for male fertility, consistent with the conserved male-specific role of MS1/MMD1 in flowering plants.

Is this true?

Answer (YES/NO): NO